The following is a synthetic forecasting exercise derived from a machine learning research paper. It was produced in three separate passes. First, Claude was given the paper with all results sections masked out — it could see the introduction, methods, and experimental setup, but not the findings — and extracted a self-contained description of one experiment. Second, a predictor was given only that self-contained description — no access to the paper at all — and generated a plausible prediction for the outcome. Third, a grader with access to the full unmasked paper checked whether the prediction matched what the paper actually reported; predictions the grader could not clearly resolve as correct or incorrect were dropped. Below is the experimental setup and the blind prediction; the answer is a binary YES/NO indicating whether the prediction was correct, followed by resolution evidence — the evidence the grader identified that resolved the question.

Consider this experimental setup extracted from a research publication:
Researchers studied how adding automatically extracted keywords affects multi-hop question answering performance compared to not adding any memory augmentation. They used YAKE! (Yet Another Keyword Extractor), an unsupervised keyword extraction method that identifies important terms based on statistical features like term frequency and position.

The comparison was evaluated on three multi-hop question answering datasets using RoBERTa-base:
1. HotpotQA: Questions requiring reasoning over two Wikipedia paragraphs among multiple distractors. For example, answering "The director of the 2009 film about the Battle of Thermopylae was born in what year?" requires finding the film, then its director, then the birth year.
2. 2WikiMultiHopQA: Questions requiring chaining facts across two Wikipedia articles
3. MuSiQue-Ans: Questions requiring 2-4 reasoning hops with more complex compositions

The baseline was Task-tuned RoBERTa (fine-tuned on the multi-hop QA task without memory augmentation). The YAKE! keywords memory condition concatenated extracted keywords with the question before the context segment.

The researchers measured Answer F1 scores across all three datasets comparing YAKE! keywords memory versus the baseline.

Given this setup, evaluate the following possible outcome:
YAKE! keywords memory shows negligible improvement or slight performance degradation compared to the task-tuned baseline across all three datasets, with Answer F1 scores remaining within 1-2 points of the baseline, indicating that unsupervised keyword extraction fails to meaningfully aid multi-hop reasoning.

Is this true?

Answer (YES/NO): YES